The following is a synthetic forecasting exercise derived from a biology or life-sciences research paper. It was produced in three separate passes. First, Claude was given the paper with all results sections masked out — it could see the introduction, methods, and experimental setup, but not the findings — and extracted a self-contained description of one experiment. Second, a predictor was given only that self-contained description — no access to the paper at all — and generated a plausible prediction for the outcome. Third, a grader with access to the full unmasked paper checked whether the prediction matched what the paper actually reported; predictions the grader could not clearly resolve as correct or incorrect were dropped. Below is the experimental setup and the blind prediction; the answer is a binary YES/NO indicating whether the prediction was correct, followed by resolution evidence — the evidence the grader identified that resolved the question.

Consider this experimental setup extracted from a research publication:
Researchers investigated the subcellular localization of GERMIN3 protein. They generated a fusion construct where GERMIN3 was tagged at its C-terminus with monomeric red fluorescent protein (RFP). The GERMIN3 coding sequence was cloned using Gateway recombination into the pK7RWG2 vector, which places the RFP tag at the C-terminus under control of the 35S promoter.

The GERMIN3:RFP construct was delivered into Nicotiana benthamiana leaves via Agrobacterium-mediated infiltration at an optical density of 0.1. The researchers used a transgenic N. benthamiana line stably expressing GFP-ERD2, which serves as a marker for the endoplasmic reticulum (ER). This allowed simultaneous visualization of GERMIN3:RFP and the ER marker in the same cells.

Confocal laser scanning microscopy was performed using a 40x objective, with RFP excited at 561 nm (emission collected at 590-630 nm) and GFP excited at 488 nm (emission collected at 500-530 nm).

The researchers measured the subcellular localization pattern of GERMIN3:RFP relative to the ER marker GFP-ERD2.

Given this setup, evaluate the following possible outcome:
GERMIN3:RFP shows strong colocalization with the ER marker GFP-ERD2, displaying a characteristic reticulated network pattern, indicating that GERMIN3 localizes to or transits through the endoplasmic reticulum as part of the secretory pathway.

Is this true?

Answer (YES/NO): YES